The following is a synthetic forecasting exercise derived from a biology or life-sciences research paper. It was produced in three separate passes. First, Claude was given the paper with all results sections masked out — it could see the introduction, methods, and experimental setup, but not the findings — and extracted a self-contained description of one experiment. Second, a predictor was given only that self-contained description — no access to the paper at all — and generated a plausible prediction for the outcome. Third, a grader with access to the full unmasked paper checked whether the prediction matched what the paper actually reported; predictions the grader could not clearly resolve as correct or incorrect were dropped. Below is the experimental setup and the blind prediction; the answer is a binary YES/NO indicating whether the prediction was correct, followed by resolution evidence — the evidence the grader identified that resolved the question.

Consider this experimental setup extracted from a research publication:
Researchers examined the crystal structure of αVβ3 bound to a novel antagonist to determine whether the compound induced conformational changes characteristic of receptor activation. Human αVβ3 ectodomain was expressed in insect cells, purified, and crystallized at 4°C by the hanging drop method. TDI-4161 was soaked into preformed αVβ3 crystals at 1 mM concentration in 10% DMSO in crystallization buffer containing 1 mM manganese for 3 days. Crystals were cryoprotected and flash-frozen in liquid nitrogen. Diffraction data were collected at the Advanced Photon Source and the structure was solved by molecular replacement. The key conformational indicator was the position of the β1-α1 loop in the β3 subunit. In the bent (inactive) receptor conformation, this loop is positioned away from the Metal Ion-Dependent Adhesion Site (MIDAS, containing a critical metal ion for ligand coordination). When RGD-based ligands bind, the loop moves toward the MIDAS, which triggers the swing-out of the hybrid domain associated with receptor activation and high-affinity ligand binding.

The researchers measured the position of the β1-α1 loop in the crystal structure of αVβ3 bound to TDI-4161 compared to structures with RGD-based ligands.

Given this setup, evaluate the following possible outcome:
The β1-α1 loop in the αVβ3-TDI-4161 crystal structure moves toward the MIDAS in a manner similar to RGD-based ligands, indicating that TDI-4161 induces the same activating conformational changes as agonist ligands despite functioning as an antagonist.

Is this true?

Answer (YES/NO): NO